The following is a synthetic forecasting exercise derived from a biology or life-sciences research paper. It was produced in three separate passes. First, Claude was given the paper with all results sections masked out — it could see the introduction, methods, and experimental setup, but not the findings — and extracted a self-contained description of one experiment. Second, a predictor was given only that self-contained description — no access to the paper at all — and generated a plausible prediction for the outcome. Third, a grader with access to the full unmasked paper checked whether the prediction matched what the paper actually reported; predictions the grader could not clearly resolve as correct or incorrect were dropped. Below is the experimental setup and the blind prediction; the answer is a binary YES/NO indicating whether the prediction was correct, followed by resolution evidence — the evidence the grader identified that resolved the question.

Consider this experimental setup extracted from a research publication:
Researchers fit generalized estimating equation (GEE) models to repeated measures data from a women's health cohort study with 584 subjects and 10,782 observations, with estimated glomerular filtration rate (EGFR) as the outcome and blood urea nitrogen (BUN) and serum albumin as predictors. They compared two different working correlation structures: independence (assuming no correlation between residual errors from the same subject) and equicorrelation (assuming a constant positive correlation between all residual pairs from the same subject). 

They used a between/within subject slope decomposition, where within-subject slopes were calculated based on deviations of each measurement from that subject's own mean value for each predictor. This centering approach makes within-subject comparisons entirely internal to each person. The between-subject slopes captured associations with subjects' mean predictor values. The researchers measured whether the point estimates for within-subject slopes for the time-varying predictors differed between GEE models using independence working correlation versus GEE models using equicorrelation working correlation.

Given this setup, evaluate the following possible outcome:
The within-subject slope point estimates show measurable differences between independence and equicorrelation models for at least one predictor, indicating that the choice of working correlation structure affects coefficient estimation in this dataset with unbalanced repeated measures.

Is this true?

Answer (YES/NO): NO